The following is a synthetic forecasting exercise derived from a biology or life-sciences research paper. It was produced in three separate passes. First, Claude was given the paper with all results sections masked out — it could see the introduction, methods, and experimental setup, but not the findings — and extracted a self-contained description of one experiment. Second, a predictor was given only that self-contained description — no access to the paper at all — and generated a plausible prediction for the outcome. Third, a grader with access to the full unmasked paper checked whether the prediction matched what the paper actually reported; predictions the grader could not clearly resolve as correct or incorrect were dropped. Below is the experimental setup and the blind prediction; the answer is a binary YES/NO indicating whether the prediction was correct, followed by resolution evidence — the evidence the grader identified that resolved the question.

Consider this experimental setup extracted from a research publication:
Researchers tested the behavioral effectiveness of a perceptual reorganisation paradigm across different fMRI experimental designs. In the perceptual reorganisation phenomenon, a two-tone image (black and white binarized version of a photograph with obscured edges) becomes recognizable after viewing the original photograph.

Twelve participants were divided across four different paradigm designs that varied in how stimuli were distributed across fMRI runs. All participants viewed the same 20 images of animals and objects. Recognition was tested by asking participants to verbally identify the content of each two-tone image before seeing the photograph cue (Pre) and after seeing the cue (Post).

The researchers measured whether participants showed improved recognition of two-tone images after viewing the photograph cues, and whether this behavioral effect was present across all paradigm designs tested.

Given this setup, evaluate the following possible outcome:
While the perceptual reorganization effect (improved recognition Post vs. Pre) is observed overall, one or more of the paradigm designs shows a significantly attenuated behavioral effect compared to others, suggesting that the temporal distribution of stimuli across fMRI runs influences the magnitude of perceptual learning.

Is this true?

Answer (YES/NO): NO